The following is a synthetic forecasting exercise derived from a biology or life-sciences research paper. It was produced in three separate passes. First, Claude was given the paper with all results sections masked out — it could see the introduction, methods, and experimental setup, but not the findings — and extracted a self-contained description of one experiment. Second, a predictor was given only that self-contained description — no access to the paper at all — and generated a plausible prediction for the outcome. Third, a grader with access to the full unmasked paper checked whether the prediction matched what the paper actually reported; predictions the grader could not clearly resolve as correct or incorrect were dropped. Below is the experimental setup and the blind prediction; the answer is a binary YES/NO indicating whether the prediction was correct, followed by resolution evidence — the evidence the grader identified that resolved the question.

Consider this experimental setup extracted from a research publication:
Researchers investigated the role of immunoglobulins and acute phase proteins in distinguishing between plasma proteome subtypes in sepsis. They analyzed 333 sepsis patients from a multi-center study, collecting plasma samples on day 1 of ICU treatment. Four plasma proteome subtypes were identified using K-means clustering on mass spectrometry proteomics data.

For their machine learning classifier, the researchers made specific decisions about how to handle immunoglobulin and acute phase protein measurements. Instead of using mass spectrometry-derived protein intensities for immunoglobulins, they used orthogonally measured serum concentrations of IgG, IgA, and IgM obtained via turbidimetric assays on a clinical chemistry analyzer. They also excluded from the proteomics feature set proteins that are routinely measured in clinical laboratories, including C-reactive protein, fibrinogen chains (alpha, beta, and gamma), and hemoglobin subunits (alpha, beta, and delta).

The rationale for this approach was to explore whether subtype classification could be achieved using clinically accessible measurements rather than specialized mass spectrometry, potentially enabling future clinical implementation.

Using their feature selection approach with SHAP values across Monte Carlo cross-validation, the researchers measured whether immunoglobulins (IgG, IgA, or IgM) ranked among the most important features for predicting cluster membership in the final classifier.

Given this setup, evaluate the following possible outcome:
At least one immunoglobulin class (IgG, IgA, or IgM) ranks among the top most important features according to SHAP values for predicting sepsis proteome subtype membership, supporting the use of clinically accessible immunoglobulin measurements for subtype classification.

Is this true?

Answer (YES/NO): NO